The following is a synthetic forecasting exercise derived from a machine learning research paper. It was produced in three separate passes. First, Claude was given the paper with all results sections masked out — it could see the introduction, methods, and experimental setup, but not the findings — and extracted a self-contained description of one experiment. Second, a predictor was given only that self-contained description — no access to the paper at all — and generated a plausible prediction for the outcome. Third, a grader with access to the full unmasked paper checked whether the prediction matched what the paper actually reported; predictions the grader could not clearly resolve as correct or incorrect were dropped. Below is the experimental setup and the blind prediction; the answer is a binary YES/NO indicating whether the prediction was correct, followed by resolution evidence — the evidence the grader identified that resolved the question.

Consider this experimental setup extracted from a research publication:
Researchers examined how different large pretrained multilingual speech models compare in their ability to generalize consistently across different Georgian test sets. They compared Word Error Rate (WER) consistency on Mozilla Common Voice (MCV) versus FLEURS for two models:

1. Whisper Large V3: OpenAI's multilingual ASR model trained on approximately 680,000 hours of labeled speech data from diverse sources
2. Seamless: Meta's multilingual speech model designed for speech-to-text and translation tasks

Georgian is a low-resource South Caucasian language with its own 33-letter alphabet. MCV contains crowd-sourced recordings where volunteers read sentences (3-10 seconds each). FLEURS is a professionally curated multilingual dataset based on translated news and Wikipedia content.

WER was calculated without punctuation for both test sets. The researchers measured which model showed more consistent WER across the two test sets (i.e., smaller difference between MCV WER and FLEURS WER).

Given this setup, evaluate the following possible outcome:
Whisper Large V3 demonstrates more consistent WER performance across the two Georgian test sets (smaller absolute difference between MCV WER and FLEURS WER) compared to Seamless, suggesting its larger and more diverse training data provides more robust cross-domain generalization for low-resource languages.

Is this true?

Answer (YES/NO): NO